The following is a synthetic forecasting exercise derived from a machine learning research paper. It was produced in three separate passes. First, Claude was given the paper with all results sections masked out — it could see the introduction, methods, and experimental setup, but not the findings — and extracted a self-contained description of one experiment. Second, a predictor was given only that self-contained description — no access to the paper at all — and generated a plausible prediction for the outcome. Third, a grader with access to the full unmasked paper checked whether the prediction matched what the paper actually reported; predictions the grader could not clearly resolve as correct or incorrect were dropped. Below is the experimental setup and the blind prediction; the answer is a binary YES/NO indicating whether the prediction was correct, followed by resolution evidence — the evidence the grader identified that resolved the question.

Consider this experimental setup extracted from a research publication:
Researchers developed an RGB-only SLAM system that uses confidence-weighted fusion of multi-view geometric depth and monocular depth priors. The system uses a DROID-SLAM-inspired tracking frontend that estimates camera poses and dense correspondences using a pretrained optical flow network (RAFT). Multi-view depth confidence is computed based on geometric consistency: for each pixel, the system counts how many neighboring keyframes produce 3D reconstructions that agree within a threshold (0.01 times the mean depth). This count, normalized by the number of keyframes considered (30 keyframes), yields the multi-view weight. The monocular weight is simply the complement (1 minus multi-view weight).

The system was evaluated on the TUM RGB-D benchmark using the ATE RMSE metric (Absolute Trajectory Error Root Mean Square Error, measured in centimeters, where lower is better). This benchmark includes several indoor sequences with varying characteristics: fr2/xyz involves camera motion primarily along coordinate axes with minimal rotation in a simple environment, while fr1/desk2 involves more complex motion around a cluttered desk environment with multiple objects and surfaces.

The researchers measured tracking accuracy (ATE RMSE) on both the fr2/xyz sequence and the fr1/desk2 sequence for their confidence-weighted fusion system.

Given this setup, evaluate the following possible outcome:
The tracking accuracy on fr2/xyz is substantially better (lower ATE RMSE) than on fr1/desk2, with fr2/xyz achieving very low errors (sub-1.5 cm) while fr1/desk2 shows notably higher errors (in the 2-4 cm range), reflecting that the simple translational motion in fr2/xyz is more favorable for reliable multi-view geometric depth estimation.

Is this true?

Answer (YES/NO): NO